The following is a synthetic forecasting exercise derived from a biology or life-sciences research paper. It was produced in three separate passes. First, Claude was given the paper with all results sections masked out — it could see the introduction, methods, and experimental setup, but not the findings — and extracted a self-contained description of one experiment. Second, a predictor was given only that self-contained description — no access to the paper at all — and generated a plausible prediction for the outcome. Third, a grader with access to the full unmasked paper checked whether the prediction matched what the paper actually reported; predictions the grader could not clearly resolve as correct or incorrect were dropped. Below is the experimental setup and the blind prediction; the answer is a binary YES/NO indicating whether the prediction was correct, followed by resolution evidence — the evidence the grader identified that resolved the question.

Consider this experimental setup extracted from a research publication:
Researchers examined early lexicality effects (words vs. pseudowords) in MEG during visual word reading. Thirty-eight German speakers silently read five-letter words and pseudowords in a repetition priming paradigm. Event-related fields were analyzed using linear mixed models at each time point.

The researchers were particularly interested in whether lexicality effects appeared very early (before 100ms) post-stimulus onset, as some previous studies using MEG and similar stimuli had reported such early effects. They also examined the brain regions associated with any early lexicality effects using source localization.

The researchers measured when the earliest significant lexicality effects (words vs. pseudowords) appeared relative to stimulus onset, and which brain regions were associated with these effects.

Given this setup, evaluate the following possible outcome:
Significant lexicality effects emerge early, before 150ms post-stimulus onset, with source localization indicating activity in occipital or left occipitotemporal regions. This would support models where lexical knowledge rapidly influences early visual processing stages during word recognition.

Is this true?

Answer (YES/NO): NO